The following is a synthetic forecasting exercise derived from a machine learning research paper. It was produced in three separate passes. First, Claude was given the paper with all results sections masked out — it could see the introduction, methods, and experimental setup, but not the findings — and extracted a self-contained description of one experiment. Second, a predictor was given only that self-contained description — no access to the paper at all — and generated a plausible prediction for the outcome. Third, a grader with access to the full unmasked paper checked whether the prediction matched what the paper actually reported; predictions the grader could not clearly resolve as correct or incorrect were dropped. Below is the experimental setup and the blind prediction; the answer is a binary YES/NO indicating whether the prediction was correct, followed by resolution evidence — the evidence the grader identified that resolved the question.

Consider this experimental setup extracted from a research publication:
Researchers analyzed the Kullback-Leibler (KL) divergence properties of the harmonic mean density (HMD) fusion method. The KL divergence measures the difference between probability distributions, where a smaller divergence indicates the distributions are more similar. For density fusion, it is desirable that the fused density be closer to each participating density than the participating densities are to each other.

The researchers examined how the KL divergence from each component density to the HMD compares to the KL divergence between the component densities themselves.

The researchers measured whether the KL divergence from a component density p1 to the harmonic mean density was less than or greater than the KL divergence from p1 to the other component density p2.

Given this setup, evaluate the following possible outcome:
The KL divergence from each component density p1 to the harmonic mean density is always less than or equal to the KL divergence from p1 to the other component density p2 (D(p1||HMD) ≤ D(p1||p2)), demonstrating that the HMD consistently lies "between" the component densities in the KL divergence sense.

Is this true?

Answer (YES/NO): YES